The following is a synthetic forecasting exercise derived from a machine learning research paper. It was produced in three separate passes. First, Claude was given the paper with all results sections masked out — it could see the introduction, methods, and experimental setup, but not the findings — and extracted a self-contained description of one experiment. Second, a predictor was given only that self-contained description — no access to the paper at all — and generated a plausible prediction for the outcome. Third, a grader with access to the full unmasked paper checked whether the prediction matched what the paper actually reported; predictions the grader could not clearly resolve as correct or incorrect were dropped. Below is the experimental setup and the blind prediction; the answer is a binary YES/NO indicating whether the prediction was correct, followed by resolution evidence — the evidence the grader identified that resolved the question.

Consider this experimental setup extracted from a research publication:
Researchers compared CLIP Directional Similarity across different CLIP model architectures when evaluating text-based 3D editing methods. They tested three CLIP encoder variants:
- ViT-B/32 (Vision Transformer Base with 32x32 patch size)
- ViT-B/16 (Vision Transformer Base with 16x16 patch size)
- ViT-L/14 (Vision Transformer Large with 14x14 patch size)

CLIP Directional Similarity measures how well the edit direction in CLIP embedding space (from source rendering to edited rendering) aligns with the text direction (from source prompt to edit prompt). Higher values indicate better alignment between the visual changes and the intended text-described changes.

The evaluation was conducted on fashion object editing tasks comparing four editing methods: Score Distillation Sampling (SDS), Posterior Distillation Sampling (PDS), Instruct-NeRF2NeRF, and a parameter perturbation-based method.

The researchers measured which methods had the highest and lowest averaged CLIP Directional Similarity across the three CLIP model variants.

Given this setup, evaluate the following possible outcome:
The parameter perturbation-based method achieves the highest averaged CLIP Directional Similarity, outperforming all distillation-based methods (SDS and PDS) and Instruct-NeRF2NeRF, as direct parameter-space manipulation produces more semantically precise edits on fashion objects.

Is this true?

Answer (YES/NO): YES